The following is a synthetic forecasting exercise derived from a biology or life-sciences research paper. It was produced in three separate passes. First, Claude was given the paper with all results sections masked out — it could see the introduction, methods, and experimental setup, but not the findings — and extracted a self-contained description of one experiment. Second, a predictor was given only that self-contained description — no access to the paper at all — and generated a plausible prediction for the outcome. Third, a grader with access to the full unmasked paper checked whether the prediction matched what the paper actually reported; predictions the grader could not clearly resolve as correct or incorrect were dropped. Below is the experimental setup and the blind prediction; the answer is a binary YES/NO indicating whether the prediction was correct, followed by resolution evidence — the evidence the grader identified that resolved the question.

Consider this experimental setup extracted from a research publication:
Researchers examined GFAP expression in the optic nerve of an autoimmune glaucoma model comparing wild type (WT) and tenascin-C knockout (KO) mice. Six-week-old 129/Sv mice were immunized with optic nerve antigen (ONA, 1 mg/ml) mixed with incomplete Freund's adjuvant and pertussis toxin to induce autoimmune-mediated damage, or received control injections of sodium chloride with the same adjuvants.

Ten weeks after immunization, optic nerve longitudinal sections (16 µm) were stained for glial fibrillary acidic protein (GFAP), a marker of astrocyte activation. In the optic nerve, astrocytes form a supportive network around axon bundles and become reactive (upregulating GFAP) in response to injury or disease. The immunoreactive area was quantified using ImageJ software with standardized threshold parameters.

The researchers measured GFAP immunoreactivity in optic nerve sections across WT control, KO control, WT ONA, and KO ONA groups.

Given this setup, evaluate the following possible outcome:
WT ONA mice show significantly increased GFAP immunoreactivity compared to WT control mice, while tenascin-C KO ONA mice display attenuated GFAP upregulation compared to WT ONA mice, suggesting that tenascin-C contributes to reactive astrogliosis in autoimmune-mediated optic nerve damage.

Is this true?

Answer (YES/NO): YES